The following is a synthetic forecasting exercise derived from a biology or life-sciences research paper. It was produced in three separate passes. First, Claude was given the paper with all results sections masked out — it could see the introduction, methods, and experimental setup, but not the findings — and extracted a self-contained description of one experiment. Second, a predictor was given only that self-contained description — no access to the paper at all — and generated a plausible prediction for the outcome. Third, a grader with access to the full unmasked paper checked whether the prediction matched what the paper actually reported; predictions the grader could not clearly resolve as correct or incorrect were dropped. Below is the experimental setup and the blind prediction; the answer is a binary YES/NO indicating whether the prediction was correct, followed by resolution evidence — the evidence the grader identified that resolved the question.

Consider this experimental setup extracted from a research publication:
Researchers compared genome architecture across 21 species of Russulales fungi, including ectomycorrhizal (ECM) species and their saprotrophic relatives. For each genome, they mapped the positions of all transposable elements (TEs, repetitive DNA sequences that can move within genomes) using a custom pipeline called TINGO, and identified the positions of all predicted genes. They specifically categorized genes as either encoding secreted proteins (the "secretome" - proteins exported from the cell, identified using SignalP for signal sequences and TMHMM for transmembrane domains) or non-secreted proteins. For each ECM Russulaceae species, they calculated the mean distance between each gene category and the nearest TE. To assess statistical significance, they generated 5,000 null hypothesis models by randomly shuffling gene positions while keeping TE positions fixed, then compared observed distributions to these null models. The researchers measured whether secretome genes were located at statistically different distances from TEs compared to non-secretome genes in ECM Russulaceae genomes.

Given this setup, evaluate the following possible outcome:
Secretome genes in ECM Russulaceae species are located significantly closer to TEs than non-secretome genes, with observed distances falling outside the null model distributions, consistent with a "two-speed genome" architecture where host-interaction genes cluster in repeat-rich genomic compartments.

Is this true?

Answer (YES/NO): YES